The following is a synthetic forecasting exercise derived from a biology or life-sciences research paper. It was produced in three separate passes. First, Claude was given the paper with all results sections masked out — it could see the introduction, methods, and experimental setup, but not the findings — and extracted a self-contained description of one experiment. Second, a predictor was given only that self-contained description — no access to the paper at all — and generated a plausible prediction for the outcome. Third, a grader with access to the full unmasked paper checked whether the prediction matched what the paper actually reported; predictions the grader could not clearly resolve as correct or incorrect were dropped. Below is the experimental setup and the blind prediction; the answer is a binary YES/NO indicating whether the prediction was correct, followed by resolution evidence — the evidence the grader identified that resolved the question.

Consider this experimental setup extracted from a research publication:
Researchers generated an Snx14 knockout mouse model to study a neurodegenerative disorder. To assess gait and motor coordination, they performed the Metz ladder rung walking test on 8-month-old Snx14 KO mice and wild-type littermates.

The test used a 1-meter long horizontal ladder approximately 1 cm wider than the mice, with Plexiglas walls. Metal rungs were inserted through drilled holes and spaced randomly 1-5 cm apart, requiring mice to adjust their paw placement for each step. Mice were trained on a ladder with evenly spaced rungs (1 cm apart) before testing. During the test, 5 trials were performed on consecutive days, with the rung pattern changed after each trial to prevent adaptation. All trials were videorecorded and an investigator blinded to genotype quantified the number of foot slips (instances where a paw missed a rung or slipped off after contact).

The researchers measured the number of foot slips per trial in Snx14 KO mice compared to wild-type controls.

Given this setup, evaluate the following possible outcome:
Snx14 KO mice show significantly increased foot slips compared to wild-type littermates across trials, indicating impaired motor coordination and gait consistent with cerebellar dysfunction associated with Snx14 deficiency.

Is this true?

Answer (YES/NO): YES